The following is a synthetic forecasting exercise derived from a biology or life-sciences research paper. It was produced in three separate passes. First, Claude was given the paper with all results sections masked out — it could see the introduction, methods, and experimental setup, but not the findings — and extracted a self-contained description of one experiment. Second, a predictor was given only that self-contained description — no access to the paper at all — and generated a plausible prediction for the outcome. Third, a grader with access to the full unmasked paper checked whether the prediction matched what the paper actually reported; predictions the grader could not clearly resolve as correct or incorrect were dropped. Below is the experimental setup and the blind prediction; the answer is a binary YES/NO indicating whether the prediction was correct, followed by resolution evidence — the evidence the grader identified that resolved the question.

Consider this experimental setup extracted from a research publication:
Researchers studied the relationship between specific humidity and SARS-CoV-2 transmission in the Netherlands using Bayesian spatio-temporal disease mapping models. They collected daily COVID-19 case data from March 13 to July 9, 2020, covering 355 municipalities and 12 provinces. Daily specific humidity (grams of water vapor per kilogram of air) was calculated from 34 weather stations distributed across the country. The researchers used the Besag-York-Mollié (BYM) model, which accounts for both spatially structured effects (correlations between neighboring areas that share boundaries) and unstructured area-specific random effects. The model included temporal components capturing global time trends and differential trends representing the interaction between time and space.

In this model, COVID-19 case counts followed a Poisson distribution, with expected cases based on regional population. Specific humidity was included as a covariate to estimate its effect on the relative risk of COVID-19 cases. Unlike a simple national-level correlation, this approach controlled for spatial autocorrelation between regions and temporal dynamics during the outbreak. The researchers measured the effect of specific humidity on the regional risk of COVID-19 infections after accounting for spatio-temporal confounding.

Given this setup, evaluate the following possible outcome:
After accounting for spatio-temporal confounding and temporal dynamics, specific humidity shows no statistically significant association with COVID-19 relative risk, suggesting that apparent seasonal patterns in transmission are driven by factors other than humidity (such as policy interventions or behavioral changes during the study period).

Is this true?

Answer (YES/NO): NO